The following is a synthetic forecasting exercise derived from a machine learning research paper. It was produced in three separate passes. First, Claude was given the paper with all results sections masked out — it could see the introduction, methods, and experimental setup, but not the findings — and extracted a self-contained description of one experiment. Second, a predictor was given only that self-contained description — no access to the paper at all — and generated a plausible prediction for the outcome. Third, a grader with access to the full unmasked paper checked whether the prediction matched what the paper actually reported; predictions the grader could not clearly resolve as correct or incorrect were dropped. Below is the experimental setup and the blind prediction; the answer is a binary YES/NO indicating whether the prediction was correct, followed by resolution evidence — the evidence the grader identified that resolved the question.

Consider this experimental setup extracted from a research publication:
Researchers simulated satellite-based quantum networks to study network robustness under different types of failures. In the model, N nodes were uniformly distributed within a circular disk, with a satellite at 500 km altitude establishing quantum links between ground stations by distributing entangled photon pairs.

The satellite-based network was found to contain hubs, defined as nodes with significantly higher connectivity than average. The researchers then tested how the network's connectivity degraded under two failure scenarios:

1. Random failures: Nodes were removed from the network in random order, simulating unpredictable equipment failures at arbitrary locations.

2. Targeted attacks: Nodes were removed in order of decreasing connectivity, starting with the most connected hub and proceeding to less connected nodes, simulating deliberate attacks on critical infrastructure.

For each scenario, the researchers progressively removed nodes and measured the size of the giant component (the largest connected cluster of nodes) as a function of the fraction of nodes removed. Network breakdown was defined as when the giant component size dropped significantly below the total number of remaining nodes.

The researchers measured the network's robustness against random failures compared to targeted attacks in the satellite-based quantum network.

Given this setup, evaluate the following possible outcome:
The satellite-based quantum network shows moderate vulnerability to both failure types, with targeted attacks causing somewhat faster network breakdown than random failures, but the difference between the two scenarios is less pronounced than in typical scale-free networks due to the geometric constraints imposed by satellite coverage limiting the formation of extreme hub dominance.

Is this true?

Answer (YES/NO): NO